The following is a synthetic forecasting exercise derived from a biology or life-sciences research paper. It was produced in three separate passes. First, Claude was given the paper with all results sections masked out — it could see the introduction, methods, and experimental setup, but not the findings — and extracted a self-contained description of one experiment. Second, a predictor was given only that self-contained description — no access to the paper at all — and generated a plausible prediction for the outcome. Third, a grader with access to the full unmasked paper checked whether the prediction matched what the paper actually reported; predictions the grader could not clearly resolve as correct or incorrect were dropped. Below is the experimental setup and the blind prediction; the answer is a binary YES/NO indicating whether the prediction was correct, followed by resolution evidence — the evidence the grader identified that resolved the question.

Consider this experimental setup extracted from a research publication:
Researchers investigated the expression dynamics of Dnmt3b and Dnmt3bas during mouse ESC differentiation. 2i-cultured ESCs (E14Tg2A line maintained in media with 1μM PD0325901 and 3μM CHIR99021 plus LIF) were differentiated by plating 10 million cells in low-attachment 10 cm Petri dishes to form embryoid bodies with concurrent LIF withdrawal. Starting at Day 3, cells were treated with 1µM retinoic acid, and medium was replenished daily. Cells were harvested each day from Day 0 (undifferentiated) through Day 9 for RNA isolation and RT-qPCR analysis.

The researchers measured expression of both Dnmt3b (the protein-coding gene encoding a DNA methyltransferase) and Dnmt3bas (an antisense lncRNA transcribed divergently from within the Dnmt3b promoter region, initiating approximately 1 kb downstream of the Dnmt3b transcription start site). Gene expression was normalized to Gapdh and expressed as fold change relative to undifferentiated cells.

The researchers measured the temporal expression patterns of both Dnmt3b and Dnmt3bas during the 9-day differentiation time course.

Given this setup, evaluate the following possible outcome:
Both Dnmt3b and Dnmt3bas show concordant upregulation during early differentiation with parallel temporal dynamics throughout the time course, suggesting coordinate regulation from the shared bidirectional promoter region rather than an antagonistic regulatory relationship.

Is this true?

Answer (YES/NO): NO